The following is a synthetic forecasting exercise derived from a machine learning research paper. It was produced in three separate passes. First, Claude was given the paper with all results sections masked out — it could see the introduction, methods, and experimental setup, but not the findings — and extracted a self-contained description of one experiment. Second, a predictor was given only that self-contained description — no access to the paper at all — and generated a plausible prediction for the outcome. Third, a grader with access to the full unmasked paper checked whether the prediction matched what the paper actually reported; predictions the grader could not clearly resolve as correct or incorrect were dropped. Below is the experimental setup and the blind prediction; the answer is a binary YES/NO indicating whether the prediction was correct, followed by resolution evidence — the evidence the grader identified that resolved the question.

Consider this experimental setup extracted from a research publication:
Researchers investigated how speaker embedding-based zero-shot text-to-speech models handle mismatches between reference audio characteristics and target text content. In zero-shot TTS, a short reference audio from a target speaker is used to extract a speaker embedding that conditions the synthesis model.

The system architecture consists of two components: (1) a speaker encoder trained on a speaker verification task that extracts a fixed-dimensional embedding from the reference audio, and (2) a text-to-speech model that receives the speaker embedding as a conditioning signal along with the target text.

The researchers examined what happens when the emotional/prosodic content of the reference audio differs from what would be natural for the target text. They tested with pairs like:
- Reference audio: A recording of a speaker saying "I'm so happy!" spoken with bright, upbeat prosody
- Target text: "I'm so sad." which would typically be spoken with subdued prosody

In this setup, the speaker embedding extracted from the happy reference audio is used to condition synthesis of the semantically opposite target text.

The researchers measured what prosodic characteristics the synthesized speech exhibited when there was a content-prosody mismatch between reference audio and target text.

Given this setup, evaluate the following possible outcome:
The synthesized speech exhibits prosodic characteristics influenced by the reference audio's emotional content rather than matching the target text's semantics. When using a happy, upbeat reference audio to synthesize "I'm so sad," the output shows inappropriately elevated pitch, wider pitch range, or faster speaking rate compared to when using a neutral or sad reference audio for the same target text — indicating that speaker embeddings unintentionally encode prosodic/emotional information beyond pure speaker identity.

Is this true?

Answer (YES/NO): YES